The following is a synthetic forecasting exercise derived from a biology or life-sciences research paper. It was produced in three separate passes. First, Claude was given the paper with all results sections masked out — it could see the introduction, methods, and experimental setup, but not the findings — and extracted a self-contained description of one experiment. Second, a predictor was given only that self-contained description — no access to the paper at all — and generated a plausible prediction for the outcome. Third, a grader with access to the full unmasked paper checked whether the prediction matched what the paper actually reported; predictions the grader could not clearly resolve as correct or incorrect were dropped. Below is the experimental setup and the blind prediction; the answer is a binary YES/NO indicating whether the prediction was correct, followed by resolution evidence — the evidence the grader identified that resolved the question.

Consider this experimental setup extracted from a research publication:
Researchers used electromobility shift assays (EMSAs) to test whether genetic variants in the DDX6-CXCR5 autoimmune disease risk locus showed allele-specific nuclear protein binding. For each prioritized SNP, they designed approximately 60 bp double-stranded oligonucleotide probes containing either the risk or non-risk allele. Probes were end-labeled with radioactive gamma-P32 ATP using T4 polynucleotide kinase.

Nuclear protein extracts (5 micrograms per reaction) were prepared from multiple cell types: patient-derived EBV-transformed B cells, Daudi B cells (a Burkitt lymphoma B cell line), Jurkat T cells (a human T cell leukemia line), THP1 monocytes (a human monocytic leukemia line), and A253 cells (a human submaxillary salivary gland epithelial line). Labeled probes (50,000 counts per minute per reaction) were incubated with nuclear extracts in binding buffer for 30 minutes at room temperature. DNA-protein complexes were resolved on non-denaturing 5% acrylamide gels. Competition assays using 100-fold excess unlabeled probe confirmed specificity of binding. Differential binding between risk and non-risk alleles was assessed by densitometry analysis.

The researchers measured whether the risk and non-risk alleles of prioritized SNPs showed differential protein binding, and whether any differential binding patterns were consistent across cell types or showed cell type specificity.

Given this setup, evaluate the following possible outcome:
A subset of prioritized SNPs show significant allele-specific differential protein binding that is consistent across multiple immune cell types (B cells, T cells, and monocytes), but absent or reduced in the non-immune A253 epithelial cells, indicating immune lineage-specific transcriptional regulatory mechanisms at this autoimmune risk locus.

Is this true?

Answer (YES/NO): NO